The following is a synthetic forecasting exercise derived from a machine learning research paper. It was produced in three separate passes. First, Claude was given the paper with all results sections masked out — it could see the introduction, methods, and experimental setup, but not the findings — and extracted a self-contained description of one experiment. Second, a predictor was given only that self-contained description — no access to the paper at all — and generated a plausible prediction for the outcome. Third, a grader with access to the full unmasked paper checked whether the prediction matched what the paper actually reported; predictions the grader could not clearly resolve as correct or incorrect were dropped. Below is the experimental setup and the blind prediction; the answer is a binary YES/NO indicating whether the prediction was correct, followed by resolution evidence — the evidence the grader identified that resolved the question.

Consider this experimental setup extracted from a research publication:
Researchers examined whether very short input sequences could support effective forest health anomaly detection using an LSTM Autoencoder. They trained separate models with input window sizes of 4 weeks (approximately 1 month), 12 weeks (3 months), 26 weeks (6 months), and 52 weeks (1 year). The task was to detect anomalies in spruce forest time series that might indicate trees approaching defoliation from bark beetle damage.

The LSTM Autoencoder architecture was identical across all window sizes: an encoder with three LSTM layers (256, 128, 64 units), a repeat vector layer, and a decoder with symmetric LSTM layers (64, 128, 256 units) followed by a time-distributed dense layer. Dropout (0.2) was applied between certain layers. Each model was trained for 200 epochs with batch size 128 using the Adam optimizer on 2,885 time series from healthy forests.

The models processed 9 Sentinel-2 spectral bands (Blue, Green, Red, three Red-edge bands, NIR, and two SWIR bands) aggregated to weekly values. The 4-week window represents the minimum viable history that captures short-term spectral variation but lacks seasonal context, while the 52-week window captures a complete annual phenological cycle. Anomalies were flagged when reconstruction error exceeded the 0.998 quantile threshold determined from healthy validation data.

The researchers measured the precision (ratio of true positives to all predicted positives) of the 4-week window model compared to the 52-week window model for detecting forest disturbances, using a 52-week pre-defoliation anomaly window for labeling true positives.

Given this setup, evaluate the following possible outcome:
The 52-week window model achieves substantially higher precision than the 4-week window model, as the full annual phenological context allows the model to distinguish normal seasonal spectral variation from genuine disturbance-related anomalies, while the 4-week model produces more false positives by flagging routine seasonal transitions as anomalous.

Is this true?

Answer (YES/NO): NO